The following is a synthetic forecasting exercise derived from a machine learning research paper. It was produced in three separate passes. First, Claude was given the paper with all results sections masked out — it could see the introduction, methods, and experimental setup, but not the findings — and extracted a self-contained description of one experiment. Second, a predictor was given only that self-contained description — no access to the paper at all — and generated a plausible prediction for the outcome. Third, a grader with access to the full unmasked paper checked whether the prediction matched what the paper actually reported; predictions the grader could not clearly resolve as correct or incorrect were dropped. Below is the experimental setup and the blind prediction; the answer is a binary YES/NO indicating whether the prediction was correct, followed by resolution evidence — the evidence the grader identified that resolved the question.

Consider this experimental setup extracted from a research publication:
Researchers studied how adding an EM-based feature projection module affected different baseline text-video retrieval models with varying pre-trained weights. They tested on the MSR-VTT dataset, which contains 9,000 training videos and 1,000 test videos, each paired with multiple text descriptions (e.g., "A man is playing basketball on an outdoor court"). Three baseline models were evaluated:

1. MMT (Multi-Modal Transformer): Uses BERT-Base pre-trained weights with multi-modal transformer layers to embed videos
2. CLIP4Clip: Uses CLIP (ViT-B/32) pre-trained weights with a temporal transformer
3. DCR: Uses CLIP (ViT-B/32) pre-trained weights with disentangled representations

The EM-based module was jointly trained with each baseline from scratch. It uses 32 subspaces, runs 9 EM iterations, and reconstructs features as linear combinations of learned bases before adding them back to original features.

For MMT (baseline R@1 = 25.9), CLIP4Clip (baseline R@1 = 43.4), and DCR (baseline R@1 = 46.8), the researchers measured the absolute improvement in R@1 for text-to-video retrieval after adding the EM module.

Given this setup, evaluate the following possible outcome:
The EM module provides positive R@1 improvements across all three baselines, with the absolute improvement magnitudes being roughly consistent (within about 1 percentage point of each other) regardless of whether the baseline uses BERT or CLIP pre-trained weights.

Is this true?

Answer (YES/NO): NO